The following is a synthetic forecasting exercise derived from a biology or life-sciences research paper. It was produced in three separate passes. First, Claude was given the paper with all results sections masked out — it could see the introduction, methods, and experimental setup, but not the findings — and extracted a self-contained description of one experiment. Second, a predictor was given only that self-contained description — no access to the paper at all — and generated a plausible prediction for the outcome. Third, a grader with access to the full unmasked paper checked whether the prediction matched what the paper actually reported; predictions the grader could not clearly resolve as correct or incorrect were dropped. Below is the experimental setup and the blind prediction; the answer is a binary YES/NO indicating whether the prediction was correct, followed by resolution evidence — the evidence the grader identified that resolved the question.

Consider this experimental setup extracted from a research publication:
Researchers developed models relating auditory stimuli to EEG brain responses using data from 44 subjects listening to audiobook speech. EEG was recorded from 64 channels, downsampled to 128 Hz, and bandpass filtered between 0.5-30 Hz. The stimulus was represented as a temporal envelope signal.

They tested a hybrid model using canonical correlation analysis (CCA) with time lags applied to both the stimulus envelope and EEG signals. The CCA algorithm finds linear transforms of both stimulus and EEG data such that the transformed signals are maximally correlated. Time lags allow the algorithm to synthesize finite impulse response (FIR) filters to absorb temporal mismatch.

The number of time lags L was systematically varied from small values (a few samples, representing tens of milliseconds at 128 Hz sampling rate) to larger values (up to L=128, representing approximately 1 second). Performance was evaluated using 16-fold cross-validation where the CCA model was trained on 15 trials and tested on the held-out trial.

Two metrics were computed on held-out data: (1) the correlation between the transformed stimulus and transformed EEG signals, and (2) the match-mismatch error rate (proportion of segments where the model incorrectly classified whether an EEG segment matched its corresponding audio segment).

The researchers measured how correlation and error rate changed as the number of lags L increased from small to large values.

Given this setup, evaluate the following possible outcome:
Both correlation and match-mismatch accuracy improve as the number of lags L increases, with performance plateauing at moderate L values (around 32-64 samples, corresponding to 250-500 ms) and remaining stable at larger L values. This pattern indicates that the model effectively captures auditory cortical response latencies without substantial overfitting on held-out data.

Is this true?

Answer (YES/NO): NO